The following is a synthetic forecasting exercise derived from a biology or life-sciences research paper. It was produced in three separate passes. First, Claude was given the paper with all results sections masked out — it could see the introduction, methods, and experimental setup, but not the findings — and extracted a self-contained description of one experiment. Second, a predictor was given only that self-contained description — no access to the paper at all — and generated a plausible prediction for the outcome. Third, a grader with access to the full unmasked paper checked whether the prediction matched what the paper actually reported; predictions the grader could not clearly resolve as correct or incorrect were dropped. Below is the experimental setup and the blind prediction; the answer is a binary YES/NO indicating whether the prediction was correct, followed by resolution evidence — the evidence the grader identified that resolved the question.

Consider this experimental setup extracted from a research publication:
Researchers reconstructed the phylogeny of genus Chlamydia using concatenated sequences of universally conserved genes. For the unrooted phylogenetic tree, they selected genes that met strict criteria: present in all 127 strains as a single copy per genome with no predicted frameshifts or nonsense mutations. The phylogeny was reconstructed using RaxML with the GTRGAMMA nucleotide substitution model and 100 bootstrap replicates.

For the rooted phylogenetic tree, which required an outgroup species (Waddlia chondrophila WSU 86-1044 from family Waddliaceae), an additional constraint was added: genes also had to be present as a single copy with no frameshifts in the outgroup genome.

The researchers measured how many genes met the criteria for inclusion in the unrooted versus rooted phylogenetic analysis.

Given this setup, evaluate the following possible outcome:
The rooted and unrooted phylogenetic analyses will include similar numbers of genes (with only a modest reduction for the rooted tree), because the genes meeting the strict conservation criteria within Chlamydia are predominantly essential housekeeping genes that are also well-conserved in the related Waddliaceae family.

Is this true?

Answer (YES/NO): NO